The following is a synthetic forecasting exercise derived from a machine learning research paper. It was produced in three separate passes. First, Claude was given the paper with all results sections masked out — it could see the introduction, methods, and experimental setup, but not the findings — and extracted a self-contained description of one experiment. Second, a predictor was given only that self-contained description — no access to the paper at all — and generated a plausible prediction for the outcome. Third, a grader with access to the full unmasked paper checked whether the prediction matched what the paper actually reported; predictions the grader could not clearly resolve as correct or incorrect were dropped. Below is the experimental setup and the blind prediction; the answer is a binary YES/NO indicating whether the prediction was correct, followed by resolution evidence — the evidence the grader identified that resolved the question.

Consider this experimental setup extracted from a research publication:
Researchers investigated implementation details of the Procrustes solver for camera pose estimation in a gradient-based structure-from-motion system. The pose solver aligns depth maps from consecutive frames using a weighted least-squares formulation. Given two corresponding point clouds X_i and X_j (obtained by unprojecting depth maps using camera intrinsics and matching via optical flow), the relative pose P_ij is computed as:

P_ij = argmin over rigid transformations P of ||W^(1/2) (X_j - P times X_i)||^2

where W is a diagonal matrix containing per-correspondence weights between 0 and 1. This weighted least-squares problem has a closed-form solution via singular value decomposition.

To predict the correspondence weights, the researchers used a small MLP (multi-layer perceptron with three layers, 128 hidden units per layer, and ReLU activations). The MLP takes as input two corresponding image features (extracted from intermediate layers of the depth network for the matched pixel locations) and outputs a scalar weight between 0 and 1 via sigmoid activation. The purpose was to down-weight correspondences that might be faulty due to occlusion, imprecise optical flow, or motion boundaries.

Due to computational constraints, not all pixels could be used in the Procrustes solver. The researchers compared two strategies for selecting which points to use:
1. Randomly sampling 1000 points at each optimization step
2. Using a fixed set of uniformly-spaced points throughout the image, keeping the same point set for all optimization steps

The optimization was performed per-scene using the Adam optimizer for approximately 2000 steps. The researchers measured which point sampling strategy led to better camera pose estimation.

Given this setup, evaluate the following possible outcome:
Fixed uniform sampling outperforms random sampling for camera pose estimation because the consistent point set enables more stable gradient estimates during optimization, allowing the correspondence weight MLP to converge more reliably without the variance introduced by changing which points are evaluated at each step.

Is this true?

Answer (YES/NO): YES